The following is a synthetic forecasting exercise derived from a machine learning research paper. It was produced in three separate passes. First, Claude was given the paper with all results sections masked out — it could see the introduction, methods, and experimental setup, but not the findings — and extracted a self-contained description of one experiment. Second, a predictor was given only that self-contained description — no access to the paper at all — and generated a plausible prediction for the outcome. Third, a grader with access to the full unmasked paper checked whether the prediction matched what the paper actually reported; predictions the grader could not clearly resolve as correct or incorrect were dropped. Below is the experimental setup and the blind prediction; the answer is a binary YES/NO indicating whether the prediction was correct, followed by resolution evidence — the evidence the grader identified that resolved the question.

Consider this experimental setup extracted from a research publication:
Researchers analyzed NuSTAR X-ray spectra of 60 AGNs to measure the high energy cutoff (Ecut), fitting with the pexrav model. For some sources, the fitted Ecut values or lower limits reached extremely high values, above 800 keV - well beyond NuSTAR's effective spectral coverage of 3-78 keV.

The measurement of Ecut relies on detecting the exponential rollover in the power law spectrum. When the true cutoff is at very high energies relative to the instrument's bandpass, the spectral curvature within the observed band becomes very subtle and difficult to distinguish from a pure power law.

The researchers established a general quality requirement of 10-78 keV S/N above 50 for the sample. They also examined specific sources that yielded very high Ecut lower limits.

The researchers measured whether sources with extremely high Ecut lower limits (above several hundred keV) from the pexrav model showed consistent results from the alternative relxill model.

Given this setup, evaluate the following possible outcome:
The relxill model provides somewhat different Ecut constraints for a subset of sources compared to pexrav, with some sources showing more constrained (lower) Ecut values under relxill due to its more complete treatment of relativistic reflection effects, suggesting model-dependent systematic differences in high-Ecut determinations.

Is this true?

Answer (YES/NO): NO